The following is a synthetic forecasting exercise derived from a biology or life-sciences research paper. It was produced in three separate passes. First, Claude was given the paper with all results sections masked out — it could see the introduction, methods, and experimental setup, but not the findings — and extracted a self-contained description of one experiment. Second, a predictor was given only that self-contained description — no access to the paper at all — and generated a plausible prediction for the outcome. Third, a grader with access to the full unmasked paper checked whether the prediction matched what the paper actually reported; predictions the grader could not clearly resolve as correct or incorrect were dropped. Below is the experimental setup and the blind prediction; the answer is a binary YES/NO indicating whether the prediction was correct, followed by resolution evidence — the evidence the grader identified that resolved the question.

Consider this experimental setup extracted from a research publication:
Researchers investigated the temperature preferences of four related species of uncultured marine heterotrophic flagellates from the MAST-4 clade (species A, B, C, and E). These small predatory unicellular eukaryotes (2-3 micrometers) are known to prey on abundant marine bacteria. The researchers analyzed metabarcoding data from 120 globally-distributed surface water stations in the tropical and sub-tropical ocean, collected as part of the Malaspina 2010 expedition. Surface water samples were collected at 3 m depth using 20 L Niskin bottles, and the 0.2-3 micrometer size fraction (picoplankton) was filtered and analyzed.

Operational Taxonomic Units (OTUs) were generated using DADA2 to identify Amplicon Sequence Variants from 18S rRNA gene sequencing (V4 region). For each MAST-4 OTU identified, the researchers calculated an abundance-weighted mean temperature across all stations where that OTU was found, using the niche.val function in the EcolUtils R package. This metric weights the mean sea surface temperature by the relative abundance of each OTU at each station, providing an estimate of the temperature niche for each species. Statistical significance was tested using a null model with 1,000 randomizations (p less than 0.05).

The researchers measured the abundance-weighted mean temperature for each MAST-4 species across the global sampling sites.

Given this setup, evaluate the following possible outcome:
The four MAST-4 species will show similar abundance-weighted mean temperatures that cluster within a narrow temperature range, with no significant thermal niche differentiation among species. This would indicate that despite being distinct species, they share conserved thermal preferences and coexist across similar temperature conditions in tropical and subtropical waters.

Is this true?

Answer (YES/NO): NO